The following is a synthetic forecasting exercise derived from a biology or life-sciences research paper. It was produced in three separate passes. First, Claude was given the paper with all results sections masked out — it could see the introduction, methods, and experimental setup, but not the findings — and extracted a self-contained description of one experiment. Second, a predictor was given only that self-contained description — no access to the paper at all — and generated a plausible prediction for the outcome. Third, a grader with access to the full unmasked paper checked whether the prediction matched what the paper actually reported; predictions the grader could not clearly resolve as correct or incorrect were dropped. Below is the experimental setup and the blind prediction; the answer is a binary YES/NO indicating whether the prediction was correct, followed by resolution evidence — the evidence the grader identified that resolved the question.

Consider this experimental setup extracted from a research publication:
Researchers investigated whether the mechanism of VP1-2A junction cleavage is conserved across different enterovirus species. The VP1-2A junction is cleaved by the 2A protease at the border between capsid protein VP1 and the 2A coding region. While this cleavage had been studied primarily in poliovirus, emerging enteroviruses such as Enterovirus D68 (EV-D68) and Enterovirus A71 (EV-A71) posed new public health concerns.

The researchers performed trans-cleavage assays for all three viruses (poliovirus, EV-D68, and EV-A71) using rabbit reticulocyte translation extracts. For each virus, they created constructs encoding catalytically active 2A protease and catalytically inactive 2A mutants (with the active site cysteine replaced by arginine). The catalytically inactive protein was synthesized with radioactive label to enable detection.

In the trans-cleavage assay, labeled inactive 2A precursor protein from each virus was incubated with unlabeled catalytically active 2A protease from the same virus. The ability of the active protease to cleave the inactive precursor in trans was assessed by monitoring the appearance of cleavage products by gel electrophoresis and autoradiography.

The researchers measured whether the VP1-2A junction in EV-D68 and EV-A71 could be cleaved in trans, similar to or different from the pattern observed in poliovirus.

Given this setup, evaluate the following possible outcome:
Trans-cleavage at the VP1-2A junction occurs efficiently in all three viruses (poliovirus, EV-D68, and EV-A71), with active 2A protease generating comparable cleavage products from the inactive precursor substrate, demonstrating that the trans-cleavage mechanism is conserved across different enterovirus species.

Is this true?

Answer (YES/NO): NO